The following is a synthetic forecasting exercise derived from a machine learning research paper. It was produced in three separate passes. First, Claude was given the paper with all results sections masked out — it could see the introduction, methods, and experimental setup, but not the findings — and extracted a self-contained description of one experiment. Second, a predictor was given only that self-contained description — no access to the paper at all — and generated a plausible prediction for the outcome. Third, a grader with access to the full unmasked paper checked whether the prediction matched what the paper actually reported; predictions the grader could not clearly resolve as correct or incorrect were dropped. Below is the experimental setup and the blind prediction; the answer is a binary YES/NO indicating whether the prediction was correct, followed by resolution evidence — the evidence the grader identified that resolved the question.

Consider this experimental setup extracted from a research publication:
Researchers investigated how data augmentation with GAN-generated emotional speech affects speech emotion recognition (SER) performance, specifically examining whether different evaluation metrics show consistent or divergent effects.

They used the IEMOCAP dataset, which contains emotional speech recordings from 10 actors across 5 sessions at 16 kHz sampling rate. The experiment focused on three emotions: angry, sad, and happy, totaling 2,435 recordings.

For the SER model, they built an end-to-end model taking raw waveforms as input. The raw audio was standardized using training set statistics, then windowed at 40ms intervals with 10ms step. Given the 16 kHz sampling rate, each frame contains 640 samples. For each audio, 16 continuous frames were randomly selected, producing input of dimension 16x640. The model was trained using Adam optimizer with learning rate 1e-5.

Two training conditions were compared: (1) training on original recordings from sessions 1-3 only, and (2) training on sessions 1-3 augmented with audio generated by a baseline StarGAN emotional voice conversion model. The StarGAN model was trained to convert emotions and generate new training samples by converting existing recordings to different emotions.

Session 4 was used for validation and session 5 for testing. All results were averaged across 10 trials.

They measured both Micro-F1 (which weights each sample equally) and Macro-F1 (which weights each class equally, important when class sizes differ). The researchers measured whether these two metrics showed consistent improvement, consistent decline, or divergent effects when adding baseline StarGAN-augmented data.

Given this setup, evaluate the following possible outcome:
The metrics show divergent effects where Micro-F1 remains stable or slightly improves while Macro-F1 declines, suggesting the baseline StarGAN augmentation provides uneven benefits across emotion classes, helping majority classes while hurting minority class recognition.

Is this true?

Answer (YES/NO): YES